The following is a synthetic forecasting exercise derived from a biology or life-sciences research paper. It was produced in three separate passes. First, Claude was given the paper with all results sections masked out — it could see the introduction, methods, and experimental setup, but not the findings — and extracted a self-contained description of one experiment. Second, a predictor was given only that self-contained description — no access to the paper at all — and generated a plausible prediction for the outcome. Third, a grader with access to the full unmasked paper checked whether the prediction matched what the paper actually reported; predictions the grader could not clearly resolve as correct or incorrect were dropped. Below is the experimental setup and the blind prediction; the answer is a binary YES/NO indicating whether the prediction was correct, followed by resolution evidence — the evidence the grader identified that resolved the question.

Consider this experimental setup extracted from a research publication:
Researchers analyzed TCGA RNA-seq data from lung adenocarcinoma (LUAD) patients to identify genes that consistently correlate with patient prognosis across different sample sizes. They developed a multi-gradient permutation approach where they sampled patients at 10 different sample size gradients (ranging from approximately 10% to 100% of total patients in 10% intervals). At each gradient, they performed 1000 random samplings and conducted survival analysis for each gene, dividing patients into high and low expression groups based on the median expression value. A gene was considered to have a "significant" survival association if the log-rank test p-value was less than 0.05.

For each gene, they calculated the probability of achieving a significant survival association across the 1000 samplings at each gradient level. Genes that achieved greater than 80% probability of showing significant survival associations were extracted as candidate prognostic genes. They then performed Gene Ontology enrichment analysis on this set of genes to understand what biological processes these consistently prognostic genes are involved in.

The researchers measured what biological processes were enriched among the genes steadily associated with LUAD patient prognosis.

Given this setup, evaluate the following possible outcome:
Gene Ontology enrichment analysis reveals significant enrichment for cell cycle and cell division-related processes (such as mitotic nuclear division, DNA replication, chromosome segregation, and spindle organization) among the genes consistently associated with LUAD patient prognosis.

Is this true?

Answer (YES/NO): YES